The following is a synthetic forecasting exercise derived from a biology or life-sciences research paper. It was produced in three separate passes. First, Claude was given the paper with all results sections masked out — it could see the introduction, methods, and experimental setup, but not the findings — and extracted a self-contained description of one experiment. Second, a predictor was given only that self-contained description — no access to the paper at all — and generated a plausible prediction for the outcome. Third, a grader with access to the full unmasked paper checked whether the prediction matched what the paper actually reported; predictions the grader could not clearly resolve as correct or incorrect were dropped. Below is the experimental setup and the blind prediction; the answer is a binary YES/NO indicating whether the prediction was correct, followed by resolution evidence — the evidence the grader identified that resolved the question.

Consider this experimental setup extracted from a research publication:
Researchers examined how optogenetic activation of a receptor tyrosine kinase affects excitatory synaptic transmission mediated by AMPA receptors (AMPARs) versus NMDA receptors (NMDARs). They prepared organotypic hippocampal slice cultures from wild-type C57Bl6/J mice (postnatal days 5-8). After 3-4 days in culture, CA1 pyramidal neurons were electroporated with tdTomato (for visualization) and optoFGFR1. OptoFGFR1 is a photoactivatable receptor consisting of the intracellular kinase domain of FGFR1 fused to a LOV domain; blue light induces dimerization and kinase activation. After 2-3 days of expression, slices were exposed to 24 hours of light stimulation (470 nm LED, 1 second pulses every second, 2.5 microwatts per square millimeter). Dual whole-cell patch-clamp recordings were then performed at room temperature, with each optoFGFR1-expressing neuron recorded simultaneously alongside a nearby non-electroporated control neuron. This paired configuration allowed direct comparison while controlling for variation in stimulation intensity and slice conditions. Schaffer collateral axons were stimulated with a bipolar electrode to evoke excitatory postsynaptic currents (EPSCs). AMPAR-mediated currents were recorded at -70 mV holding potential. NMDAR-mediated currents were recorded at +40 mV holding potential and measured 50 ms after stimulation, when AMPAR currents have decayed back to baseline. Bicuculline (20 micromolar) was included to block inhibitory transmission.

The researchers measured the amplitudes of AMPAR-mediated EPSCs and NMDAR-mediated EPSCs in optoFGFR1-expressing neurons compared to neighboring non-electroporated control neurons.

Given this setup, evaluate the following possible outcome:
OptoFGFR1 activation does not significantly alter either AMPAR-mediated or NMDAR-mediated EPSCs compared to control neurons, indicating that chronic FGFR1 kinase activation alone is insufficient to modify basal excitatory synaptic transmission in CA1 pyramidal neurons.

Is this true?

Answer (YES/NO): NO